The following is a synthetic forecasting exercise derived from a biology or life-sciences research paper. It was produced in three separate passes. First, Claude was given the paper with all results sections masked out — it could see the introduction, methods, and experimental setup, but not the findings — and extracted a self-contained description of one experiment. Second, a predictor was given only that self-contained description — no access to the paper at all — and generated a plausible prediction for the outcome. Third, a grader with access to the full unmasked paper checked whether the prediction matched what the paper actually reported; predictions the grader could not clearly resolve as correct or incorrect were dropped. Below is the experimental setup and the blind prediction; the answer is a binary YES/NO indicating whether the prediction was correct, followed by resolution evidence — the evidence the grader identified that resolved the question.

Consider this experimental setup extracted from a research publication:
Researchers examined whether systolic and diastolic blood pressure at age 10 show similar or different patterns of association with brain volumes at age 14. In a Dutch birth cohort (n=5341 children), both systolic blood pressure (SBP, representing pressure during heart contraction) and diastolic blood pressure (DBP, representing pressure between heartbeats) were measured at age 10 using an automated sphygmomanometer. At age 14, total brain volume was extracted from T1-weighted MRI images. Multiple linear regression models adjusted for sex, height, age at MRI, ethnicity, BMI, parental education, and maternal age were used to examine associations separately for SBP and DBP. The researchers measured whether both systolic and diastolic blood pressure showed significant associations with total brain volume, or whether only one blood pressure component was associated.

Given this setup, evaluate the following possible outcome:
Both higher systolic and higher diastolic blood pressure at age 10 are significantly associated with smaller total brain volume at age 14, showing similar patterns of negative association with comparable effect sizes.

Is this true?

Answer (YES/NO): YES